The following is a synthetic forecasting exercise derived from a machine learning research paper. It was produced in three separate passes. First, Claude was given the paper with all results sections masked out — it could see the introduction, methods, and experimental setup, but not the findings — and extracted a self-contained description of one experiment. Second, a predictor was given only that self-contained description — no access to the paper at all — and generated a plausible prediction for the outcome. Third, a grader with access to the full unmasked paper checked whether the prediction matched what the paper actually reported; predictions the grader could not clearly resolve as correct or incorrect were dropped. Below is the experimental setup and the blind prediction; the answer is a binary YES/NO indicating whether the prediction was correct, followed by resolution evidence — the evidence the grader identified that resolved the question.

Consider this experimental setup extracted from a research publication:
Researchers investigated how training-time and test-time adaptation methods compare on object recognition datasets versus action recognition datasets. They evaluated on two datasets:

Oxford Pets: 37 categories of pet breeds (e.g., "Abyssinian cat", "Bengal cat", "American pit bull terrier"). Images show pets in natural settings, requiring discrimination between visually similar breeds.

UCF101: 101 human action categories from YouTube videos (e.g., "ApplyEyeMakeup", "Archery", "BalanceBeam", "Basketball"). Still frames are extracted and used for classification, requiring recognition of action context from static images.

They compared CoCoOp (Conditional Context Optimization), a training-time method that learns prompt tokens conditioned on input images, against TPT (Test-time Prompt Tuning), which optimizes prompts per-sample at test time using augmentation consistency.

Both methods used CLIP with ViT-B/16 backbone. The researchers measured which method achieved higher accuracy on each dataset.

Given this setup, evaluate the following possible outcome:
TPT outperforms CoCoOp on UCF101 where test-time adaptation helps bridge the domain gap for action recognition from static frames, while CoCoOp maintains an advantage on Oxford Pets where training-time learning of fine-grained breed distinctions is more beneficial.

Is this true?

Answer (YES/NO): NO